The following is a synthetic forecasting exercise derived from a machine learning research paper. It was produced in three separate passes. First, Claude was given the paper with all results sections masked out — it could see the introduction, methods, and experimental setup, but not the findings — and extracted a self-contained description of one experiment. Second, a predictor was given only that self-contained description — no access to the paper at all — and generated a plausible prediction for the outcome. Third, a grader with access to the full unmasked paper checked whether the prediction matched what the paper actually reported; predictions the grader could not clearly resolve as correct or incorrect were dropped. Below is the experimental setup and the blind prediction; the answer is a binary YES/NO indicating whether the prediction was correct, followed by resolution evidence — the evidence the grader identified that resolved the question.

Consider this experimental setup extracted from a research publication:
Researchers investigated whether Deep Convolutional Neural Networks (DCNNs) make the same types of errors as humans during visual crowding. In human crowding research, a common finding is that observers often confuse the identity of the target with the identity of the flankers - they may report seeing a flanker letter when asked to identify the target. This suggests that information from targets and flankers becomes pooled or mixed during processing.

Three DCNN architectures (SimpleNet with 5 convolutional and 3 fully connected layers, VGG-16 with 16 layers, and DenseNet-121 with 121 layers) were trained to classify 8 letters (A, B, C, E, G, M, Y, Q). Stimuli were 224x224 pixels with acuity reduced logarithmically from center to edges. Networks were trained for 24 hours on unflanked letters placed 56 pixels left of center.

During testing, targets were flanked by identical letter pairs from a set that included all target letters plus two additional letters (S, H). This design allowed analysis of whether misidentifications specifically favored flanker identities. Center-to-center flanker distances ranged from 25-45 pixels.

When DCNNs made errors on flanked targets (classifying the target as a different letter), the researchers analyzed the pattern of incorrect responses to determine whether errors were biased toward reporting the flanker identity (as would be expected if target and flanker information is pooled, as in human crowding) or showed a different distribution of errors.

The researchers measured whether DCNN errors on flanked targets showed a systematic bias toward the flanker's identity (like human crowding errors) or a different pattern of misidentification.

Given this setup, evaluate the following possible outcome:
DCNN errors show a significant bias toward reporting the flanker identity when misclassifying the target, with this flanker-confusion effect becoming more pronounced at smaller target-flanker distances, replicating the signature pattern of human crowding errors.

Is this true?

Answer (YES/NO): NO